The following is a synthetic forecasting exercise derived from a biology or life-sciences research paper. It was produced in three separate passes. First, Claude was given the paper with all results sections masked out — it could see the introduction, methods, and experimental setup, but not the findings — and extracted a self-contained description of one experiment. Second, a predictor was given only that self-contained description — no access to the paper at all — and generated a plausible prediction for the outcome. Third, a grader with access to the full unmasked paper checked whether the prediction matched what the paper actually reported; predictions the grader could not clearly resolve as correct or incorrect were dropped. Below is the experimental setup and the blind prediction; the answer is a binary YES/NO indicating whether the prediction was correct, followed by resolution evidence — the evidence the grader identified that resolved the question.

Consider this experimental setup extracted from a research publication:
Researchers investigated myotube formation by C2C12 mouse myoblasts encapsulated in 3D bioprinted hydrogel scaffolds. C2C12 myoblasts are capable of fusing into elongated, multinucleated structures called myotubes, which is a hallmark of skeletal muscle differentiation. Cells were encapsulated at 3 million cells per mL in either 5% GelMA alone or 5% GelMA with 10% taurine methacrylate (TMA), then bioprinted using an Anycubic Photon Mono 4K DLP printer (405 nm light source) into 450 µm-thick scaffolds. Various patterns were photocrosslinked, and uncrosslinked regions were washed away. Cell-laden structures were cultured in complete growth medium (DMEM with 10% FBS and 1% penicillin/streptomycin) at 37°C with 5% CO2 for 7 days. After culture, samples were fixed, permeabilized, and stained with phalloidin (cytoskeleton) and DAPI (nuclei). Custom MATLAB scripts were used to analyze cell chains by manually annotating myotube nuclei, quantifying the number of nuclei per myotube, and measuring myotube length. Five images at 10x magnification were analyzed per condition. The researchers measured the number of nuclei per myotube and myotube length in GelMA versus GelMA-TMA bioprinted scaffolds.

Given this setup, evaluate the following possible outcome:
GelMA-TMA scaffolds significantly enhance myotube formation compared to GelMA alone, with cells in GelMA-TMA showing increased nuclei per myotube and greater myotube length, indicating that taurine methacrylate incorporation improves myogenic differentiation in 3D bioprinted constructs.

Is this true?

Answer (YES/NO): YES